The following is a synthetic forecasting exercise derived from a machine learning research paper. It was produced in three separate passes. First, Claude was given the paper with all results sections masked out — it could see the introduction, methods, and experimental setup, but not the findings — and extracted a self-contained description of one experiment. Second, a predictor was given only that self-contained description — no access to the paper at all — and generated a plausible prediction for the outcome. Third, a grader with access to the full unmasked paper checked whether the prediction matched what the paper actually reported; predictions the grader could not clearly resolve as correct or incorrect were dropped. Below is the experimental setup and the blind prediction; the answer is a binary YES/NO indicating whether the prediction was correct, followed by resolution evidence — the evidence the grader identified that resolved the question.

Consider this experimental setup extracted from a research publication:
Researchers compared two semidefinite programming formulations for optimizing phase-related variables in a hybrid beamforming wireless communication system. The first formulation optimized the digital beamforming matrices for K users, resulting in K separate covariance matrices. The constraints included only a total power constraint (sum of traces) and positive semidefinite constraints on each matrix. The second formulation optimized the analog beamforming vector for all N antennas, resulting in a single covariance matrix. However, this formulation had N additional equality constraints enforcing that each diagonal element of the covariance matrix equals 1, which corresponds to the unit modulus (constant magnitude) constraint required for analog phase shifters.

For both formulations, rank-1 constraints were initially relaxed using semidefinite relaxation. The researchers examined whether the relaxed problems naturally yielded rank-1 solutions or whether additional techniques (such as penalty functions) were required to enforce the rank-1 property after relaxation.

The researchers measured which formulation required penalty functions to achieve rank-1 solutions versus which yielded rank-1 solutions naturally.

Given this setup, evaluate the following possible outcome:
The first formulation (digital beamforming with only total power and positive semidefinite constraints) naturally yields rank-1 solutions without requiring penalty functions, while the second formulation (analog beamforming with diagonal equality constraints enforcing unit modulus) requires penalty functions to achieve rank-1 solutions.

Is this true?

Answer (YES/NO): YES